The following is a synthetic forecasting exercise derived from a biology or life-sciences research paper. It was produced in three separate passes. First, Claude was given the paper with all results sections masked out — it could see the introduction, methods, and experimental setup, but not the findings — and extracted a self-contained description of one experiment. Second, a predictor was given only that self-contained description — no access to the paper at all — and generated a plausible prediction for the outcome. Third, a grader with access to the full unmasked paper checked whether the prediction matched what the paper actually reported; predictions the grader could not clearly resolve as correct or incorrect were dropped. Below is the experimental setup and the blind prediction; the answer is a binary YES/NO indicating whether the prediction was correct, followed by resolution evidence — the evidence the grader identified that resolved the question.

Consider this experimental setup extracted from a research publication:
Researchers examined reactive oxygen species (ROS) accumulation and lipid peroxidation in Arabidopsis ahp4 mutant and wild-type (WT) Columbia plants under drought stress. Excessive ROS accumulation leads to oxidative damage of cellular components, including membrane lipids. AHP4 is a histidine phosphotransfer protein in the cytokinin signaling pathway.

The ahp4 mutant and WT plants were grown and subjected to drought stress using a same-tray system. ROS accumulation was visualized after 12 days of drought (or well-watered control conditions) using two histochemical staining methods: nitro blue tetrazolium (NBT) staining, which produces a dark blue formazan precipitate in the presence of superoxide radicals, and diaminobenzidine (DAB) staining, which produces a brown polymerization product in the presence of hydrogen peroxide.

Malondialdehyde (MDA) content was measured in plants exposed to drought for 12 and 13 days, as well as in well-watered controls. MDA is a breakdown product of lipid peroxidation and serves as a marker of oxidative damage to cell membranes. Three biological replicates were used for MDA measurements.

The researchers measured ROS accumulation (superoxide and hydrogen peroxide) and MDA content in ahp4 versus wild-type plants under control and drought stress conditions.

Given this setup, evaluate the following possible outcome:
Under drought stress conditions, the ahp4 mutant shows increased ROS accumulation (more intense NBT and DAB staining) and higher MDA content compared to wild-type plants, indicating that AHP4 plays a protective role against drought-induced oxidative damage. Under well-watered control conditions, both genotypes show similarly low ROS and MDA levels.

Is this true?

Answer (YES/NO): NO